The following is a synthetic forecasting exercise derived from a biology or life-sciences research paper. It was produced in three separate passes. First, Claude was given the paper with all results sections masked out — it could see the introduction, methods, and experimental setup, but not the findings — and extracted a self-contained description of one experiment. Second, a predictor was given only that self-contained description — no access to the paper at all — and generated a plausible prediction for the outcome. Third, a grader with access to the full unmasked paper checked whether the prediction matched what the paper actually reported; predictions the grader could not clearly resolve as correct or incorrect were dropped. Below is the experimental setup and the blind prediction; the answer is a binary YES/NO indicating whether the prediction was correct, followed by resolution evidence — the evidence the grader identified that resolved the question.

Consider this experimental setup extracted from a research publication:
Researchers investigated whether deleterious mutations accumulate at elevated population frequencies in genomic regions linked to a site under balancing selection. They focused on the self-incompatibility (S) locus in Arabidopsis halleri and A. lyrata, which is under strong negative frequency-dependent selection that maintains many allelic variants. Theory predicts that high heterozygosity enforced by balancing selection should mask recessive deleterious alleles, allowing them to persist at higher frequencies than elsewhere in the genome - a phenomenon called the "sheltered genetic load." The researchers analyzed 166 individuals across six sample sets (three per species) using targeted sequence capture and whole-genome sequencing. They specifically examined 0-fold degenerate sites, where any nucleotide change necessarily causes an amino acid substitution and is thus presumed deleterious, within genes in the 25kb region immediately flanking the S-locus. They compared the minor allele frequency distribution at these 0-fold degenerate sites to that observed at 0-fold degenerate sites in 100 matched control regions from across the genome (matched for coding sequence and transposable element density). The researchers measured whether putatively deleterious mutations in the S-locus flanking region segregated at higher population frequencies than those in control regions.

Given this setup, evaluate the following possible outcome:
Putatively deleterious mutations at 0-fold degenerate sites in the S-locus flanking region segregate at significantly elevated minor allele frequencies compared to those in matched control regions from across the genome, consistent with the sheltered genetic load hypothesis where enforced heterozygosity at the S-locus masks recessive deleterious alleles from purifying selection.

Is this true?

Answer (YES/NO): NO